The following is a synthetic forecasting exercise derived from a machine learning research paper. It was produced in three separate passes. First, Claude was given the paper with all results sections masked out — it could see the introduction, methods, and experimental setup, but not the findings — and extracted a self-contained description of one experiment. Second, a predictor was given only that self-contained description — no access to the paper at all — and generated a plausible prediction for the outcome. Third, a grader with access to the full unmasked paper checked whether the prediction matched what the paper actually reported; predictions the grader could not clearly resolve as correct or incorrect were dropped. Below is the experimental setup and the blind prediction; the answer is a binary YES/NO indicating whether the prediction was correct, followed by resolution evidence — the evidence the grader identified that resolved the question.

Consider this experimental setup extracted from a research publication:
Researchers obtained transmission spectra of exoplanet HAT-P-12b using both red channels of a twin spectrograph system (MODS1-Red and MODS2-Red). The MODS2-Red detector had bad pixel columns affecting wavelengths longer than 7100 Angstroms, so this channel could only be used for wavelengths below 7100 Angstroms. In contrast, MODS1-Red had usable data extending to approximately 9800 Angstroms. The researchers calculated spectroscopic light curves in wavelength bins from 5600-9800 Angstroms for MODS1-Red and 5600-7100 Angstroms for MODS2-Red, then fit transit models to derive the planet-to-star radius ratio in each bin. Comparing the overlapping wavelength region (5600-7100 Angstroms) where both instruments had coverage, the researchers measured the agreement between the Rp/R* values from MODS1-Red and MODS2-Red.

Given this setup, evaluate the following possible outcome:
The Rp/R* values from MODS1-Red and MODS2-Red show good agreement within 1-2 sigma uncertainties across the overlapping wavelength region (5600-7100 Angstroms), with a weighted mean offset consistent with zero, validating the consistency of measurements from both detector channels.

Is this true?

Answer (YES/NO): YES